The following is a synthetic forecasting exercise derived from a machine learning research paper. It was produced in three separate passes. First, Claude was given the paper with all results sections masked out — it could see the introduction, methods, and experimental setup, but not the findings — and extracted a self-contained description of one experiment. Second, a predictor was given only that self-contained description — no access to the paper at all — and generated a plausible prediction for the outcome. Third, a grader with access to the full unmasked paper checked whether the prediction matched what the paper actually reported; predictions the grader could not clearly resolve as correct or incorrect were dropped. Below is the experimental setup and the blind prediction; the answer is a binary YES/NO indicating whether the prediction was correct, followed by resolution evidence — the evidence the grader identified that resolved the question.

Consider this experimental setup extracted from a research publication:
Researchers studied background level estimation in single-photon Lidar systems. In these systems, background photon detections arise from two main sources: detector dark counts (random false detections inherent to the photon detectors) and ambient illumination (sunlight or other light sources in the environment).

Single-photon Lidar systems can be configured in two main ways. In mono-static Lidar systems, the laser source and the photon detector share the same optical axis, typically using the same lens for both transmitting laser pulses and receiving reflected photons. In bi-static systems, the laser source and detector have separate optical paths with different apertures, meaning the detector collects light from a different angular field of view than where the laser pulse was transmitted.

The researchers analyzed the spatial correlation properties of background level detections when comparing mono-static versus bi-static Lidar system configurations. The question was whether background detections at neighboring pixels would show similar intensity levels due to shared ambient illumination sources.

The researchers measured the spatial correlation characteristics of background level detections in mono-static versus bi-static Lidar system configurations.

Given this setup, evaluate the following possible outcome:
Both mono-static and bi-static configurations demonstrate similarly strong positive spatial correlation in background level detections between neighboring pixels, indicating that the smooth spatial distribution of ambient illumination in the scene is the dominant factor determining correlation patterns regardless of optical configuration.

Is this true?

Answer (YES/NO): NO